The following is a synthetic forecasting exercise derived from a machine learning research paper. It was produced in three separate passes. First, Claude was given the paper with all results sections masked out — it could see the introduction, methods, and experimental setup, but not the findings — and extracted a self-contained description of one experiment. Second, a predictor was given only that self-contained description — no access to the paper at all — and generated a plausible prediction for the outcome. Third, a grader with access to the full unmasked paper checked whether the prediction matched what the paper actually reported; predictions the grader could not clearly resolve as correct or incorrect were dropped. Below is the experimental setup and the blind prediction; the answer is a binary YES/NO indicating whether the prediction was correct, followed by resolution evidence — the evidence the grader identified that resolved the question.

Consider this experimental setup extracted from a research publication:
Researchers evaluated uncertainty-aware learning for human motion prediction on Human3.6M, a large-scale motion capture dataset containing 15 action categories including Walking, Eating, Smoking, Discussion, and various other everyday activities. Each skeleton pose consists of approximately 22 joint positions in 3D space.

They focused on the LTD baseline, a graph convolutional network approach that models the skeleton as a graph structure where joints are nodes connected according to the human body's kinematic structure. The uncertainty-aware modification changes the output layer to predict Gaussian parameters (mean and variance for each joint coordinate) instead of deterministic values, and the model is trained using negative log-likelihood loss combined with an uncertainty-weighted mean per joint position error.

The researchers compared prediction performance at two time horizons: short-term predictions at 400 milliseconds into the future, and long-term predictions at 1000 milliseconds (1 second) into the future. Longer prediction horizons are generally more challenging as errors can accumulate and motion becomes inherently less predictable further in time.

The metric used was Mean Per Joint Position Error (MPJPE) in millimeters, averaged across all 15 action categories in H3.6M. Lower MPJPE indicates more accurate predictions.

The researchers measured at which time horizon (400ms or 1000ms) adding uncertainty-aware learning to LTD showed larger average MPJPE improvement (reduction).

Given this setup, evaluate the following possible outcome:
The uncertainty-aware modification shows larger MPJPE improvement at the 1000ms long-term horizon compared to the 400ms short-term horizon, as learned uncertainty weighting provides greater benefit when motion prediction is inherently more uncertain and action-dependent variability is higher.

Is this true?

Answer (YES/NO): YES